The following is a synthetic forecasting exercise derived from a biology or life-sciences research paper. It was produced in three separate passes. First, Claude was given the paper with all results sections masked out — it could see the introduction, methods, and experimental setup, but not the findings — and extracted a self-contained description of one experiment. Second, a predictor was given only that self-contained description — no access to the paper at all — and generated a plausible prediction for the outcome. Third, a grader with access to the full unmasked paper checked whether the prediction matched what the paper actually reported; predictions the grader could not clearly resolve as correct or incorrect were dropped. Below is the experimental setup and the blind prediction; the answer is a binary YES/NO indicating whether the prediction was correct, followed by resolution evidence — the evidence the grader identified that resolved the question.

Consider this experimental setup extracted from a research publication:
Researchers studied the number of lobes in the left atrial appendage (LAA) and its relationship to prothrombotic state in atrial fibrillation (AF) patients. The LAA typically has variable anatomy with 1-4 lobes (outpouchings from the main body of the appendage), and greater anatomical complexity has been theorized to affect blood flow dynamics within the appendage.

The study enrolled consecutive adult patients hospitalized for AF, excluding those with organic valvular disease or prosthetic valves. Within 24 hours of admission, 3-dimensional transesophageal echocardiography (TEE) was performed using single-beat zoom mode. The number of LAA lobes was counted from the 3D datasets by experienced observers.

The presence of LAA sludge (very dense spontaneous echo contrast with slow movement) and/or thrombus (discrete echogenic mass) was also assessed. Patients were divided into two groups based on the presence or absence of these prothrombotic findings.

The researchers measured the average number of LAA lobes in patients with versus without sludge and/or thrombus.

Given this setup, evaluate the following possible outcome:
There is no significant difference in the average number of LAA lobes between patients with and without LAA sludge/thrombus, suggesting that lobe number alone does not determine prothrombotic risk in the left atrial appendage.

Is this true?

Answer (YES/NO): YES